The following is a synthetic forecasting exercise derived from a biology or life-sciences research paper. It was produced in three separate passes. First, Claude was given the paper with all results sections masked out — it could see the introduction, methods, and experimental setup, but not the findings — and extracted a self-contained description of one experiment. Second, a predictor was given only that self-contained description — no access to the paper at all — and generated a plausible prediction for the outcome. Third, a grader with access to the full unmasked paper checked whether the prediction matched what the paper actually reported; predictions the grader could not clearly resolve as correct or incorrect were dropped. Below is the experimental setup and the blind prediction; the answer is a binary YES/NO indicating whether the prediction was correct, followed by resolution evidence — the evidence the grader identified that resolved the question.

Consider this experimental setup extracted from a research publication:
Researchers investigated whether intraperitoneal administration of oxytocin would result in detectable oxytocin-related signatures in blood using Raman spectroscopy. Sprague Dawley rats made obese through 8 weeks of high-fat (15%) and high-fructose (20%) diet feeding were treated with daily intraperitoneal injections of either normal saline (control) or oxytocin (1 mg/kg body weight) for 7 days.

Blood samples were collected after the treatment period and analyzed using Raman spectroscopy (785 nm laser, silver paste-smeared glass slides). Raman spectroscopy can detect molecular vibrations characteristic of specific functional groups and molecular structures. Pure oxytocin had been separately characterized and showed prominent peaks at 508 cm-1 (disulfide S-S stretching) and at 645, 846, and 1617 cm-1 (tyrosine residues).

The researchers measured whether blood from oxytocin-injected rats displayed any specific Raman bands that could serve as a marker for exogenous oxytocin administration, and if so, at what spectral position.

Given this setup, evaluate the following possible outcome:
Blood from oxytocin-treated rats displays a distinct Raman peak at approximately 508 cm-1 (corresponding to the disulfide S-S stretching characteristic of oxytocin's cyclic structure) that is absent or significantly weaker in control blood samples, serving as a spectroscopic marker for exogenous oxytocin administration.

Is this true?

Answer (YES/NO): NO